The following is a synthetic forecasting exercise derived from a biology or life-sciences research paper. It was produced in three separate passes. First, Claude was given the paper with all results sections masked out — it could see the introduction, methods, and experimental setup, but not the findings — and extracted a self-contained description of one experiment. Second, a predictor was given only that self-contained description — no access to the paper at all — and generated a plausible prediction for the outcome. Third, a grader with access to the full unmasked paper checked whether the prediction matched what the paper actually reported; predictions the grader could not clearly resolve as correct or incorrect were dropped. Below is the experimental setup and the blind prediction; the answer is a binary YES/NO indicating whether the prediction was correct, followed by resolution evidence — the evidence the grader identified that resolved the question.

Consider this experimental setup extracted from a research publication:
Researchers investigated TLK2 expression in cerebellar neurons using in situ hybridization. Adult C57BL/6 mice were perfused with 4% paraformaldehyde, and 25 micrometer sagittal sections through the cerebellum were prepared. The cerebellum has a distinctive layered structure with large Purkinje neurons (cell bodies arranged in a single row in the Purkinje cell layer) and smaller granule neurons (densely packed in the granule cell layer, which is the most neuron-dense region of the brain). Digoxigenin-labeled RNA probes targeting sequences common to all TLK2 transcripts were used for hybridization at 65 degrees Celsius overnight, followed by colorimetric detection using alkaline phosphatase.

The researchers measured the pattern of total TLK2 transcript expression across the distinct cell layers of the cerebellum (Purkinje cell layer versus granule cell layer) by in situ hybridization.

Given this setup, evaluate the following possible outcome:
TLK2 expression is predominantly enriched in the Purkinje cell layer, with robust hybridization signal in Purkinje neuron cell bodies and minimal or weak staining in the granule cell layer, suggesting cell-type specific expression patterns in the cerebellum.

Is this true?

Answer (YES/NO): NO